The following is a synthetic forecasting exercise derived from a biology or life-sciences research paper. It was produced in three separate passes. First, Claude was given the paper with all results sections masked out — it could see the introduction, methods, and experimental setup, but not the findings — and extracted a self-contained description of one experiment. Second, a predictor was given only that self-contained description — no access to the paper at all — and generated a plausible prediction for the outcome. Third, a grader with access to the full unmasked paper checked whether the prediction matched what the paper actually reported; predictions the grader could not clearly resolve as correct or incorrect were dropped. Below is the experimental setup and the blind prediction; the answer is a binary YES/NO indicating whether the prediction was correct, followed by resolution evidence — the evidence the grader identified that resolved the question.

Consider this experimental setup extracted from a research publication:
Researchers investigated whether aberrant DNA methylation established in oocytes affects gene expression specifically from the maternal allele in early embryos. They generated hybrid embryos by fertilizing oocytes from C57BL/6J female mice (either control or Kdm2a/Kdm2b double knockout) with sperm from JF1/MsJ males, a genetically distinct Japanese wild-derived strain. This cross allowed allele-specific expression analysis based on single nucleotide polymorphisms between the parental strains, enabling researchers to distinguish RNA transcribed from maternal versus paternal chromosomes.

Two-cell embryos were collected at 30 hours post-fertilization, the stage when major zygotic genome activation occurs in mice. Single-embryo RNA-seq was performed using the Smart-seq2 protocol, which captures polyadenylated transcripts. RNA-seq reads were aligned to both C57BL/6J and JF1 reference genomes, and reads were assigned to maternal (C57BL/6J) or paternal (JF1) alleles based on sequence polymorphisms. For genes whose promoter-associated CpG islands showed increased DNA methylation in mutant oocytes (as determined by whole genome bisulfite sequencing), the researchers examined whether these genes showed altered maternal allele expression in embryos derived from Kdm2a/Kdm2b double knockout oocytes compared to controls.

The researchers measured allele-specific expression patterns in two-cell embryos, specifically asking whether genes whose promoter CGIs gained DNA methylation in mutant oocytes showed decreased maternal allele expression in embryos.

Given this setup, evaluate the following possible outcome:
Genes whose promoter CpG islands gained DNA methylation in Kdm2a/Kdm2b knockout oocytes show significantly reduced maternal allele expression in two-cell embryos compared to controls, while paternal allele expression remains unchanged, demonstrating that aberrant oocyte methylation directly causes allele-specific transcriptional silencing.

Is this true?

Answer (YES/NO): YES